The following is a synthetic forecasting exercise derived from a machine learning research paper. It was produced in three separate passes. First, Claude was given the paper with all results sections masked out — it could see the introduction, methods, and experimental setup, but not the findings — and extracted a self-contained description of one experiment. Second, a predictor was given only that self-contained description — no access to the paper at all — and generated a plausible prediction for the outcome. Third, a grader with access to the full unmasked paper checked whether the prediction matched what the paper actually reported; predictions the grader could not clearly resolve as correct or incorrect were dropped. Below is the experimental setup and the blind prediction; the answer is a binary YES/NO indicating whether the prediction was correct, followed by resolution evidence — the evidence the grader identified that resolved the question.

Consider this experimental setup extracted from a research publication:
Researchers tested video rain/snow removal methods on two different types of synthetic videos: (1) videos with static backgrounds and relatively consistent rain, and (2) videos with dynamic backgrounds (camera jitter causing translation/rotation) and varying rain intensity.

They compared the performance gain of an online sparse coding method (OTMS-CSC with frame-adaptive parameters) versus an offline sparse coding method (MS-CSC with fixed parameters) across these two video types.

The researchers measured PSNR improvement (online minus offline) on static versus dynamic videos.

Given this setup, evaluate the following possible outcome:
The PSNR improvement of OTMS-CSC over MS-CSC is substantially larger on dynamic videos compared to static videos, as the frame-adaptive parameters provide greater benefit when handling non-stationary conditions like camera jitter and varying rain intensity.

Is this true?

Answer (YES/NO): NO